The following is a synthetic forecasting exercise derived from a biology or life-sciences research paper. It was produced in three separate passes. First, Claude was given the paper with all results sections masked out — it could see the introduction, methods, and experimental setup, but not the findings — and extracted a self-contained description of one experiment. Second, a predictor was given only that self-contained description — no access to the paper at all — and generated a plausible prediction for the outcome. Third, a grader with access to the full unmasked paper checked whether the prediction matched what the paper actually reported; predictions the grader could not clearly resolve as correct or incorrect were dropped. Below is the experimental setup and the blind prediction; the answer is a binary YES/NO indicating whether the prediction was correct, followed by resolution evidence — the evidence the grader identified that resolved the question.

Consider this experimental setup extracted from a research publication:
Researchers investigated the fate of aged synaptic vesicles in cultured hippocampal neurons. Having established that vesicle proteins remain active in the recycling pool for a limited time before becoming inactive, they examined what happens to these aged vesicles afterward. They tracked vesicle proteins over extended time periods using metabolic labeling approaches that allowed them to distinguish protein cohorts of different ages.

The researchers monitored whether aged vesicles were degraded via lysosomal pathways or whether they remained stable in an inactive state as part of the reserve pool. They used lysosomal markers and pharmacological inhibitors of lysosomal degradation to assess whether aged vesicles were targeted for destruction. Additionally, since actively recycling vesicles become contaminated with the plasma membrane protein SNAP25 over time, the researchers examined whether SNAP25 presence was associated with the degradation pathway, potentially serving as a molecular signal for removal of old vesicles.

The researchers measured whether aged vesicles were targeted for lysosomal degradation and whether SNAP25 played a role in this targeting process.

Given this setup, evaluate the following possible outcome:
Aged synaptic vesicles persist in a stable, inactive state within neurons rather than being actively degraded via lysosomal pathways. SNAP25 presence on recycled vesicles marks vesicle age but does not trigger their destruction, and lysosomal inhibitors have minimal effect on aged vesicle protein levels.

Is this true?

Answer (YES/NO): NO